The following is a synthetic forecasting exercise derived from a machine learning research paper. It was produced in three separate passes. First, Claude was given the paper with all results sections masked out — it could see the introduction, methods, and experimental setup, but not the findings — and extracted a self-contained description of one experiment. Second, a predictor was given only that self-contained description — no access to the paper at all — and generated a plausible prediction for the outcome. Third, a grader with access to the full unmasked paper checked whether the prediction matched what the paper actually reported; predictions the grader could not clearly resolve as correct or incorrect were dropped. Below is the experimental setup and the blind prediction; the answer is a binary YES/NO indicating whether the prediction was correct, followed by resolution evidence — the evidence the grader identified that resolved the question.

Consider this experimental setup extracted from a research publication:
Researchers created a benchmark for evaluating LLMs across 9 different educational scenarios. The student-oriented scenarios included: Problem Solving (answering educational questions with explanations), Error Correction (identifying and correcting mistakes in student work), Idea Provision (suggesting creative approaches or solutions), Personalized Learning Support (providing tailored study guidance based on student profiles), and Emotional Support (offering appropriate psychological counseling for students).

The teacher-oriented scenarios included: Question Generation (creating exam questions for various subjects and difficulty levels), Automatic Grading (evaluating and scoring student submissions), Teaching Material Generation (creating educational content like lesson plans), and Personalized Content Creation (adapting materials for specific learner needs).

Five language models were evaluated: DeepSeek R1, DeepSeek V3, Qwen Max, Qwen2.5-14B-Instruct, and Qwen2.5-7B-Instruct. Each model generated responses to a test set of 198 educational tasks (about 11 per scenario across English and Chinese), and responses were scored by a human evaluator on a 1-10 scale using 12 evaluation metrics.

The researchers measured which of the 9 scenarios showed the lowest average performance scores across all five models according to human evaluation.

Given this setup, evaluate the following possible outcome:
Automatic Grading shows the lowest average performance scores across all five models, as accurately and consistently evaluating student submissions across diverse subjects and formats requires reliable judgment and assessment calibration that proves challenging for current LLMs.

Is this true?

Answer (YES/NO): NO